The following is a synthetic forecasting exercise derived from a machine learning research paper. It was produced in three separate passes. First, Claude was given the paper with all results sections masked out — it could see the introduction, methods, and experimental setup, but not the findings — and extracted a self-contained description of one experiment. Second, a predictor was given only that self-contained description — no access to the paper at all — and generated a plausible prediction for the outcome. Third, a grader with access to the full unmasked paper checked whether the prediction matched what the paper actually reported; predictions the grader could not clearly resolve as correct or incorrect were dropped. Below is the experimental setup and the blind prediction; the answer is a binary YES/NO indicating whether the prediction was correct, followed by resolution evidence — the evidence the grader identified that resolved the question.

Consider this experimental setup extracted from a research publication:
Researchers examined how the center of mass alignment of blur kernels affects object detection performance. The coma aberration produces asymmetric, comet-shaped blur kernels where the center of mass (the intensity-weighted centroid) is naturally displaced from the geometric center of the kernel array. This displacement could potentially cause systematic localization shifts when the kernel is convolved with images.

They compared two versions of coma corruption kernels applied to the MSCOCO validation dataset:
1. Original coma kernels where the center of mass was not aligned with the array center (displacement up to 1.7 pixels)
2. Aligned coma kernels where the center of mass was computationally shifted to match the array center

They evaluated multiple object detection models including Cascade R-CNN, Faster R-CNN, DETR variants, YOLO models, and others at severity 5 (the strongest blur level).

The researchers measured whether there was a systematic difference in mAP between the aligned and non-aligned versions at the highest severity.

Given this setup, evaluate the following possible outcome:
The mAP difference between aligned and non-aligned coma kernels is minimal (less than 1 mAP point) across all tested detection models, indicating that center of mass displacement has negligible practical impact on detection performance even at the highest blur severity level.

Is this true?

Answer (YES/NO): NO